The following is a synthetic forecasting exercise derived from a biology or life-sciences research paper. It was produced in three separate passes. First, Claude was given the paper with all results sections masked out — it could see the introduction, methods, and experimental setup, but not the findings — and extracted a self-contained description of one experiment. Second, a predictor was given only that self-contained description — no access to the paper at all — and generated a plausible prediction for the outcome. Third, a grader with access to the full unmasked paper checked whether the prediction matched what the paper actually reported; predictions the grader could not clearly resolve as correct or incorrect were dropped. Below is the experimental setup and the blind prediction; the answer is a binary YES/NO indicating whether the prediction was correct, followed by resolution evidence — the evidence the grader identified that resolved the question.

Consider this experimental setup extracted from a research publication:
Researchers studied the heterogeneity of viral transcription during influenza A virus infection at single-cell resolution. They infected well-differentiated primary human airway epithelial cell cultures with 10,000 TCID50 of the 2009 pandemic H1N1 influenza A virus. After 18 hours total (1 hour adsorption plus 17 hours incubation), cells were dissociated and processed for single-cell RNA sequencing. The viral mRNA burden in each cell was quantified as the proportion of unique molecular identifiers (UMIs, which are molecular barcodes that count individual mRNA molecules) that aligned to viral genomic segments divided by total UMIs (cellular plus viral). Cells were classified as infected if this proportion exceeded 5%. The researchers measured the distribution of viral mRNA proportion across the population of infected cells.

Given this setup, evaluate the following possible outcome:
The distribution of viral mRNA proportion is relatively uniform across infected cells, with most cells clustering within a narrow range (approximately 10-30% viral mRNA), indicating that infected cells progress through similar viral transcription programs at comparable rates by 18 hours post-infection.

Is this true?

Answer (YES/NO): NO